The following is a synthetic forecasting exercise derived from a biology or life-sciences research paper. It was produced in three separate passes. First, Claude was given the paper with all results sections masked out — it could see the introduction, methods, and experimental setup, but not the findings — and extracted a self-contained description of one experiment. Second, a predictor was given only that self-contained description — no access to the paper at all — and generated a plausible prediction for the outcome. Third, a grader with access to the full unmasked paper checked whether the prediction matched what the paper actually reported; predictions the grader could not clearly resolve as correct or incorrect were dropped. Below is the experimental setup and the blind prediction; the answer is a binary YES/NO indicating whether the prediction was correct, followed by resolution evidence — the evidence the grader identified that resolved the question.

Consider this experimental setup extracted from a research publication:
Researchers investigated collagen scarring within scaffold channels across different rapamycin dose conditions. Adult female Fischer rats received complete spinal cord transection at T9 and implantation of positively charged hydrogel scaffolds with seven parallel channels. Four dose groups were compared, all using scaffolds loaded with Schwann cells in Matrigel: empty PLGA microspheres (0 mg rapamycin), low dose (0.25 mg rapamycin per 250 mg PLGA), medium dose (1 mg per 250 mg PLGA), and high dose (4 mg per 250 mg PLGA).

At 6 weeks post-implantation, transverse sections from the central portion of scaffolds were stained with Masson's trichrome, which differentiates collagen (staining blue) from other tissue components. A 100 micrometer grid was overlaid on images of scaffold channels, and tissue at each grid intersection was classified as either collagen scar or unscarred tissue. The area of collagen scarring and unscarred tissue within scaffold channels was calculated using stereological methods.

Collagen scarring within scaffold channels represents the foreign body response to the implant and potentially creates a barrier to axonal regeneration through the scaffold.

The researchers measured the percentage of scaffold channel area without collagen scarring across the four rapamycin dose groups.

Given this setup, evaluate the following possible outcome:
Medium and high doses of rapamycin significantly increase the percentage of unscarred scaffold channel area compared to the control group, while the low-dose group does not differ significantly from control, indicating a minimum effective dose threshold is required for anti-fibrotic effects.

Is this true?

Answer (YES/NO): YES